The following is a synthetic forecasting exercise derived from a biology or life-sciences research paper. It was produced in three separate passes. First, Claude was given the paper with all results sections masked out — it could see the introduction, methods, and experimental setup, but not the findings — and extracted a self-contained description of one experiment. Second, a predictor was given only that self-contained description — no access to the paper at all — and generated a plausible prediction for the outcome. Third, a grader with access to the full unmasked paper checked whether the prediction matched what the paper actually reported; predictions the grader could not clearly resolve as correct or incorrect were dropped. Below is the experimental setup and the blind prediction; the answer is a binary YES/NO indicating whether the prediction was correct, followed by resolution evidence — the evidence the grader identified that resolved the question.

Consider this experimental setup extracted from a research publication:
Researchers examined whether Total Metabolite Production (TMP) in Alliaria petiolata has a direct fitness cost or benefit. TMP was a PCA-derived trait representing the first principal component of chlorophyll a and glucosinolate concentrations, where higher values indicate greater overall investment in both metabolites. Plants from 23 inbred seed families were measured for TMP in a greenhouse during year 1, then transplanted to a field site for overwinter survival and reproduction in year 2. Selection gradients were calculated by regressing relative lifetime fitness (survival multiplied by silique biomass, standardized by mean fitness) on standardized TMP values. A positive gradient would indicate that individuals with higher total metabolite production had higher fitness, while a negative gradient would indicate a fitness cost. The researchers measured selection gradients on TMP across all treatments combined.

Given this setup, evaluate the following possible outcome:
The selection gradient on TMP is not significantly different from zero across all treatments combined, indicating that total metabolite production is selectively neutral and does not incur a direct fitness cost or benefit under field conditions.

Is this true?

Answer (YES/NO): YES